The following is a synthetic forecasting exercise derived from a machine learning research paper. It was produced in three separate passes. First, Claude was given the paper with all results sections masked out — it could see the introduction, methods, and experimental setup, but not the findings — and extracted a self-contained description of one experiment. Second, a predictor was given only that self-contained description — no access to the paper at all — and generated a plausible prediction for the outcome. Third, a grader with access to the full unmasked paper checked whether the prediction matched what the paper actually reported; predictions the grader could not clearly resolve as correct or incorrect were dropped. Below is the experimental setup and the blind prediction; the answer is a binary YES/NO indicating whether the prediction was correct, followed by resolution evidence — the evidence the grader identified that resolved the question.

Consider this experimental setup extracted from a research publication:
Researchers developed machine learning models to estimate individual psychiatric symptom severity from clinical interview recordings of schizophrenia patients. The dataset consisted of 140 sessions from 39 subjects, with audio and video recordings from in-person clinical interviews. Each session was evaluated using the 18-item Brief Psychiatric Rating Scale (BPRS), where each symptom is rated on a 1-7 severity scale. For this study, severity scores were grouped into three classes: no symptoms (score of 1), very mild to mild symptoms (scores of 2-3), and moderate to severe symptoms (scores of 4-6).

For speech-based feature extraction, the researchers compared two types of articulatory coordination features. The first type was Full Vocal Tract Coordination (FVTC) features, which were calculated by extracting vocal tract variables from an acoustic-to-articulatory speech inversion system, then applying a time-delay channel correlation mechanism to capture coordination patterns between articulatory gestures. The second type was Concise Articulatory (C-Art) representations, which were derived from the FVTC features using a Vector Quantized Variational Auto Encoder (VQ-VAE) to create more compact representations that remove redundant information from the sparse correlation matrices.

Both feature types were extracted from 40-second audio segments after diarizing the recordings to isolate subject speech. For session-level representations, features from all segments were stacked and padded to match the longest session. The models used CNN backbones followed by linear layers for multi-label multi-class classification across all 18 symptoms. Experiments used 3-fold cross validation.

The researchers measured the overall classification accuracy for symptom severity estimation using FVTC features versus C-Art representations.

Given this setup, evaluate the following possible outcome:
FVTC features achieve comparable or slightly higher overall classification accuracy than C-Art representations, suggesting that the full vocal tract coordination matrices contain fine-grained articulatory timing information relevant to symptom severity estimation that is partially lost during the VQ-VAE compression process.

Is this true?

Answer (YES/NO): NO